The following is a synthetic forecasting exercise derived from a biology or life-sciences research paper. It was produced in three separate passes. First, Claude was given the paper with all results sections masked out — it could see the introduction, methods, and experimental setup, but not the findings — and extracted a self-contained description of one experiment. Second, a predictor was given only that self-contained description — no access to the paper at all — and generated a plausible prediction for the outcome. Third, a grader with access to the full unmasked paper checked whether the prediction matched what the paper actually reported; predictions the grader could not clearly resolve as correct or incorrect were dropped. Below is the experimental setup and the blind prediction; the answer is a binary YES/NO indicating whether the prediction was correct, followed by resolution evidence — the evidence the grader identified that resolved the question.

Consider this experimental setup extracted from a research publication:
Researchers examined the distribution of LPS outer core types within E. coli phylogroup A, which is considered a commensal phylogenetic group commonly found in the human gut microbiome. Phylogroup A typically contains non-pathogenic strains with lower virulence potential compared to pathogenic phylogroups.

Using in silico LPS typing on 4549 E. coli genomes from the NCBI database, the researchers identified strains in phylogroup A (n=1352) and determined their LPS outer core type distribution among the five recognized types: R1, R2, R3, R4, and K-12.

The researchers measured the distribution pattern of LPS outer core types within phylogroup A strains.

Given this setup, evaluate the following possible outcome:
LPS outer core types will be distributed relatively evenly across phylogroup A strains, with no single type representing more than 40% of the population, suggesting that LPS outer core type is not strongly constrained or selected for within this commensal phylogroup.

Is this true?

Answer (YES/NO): YES